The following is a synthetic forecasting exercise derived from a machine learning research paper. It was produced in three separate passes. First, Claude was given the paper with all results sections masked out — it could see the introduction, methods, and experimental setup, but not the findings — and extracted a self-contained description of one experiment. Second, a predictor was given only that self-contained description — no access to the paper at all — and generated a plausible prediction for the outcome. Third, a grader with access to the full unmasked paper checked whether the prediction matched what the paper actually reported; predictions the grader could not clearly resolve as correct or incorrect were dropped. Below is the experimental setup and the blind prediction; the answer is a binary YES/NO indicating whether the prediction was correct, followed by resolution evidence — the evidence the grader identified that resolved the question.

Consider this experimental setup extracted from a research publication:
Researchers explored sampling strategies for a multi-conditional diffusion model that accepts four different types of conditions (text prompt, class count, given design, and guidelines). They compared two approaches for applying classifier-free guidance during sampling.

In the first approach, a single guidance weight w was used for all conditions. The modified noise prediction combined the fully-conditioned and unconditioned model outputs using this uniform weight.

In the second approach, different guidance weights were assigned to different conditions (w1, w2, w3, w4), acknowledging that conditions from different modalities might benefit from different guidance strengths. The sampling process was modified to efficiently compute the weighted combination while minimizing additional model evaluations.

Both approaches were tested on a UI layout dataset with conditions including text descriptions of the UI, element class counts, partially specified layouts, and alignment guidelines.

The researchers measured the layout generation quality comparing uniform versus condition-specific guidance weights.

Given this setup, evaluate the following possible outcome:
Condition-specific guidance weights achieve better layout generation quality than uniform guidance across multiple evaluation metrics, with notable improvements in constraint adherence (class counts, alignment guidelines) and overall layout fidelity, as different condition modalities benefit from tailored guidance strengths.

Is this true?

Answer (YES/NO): NO